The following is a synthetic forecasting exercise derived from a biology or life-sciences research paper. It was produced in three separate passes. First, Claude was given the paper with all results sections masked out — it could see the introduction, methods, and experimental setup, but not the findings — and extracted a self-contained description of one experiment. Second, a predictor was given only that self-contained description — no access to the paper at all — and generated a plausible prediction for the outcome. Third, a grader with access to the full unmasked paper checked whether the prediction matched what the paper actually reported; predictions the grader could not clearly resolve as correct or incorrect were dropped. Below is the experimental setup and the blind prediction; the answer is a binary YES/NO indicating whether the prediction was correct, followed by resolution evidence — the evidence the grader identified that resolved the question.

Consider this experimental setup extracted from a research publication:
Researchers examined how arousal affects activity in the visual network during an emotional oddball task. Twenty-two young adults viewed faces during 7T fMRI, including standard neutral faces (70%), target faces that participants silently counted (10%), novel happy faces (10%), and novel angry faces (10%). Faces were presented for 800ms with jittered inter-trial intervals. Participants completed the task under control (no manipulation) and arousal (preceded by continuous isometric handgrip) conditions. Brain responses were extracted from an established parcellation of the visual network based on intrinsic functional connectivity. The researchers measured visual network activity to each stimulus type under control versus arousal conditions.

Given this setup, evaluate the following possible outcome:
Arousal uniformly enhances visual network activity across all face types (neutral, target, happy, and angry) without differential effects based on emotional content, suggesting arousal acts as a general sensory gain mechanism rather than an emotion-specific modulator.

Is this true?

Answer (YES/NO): NO